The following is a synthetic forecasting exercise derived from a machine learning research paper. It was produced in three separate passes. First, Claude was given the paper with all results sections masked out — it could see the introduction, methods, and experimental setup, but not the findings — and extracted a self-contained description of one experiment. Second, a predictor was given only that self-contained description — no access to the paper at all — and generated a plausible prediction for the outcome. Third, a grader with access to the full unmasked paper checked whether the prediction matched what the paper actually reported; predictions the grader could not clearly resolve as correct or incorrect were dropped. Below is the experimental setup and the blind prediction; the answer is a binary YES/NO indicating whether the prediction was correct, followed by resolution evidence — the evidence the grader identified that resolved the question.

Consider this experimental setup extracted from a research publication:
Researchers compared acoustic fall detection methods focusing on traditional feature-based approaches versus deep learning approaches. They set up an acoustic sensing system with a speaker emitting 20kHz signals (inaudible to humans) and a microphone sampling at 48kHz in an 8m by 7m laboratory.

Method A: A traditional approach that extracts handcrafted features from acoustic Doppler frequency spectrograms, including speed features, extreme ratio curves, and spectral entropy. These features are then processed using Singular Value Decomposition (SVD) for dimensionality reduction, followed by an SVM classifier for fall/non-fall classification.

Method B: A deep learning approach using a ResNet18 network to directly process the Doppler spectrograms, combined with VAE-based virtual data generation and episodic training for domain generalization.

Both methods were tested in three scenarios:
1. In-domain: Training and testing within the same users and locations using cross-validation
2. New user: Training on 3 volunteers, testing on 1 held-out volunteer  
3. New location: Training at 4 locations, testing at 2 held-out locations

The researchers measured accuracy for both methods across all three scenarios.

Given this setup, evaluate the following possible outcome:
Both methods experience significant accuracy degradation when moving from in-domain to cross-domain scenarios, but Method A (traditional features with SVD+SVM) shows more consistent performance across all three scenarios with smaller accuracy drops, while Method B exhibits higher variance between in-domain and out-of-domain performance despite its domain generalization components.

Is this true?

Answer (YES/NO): NO